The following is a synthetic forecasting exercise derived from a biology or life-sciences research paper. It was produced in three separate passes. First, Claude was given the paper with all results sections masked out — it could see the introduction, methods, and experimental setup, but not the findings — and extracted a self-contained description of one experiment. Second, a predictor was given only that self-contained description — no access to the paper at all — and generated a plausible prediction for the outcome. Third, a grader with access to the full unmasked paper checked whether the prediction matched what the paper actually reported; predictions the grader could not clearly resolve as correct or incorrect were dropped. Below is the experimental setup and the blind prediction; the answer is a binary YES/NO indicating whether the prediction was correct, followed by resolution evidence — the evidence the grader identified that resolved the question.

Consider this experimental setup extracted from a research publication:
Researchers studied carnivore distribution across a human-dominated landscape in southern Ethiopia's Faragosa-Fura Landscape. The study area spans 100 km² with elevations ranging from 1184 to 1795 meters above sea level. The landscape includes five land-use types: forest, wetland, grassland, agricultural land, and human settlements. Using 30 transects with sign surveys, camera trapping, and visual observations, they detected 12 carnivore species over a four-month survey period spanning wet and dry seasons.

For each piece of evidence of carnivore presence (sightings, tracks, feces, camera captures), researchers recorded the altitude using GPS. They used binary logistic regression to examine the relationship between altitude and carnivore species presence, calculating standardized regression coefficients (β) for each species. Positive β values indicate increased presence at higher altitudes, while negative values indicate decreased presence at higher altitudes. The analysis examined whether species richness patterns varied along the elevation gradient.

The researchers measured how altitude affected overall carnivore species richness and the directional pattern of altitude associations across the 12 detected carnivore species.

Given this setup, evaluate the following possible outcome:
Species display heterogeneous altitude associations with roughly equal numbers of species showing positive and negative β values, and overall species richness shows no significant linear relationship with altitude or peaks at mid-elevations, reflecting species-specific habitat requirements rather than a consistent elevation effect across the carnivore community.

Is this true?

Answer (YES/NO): NO